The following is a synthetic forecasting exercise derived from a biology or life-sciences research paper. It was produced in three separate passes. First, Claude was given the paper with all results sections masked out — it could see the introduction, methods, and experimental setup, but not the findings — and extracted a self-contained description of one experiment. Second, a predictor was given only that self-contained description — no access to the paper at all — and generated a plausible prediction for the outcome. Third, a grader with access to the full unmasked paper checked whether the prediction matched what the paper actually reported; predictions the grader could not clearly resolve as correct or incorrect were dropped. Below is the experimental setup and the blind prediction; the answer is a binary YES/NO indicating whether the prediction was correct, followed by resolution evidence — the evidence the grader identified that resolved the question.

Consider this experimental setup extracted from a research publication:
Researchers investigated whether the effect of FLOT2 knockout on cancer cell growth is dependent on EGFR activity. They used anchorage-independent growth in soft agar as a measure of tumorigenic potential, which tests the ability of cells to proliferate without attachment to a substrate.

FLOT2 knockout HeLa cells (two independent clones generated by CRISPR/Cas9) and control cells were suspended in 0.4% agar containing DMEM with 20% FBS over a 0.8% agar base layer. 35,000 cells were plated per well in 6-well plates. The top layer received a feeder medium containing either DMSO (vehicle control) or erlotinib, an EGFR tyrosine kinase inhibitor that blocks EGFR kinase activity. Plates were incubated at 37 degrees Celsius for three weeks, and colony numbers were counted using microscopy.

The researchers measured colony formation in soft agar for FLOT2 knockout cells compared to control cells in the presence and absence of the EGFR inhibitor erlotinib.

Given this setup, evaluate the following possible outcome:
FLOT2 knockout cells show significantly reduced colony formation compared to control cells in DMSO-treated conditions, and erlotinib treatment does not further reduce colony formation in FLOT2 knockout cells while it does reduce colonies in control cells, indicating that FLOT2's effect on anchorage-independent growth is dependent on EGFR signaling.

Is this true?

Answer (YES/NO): NO